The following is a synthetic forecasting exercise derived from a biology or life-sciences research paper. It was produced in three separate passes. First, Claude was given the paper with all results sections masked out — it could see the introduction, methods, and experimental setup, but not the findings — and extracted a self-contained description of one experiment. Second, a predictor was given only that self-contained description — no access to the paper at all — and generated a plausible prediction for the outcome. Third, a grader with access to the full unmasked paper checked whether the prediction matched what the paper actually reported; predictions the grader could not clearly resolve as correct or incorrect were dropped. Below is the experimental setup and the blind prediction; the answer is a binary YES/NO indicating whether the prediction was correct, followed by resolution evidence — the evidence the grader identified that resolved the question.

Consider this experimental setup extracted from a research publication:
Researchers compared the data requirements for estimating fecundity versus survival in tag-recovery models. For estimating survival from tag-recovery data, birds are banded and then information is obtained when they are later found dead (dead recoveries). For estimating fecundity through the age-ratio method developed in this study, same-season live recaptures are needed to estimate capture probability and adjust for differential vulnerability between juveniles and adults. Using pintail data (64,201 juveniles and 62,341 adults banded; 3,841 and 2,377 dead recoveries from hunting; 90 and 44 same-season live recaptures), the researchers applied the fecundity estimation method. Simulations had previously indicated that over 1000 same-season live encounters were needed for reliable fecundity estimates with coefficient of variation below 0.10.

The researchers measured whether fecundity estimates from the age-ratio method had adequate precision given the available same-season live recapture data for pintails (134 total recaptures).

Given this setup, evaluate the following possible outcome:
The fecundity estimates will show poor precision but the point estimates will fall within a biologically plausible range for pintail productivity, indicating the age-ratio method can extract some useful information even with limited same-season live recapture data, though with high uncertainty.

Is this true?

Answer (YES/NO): YES